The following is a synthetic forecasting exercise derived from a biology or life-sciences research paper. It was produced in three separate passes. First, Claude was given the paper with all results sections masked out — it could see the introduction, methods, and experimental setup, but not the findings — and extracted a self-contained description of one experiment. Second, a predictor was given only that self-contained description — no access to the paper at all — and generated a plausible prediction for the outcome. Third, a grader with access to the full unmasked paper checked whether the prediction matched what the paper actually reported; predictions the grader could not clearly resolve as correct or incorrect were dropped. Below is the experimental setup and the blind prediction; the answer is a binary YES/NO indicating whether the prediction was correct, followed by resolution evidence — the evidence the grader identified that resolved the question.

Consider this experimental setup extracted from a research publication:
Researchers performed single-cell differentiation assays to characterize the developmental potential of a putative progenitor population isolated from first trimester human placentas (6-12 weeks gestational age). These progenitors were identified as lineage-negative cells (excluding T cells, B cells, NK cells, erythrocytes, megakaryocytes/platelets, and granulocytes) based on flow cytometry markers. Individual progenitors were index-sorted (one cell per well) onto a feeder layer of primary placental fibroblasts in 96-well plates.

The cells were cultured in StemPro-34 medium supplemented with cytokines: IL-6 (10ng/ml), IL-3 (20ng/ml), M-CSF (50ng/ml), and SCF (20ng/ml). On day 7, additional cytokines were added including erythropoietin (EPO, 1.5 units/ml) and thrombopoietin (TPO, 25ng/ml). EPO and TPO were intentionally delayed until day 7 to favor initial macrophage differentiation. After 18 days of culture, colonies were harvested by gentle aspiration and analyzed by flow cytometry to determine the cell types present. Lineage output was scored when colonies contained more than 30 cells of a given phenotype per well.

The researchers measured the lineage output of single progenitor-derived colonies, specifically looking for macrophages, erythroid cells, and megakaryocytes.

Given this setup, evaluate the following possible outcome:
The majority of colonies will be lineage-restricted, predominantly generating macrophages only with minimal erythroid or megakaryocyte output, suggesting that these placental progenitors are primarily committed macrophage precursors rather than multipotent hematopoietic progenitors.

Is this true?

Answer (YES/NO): NO